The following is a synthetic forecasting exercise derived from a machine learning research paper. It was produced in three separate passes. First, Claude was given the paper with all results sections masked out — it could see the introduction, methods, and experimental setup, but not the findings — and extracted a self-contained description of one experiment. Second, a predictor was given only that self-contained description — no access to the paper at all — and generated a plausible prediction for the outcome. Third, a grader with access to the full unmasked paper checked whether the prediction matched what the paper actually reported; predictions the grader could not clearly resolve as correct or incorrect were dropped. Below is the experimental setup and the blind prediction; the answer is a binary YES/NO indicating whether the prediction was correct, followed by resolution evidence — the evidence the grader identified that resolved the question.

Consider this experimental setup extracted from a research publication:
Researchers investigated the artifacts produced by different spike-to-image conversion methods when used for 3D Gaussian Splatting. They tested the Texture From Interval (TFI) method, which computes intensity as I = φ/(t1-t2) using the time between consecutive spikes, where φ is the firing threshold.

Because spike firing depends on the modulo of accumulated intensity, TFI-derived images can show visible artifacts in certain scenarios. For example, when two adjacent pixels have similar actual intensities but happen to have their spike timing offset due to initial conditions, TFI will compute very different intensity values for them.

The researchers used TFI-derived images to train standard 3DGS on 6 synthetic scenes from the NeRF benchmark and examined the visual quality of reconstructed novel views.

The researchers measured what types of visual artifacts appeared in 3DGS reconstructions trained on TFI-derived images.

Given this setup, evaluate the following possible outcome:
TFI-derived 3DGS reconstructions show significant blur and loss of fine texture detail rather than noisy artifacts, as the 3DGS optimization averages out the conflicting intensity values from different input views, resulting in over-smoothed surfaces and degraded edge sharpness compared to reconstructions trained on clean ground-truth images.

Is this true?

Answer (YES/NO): NO